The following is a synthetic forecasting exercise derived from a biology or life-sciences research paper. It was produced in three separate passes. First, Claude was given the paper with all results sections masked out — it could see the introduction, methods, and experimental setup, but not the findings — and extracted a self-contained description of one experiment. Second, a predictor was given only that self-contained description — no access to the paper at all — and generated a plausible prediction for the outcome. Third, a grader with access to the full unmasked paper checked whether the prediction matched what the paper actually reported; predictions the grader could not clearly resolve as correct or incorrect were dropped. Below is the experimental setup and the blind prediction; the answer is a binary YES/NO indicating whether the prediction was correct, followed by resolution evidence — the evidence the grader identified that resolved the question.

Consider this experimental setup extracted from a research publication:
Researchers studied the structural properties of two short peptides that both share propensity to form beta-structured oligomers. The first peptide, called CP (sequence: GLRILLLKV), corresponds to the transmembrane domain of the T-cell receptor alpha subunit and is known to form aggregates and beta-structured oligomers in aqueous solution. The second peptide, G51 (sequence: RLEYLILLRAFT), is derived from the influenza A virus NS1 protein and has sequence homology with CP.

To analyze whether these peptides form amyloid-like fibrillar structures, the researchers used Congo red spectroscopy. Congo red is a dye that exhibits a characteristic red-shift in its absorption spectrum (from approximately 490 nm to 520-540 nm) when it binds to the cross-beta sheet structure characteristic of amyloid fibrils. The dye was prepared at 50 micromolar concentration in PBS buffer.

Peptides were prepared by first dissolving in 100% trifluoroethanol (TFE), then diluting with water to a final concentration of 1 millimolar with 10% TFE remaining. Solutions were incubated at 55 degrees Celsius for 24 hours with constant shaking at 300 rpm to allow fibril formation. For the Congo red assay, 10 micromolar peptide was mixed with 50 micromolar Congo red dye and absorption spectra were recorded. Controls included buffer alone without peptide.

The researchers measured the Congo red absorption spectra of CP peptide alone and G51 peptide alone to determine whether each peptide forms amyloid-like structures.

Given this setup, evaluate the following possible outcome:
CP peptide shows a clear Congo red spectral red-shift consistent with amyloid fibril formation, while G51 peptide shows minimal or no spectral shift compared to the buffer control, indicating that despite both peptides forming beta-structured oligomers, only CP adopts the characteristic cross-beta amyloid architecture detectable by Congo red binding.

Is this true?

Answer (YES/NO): NO